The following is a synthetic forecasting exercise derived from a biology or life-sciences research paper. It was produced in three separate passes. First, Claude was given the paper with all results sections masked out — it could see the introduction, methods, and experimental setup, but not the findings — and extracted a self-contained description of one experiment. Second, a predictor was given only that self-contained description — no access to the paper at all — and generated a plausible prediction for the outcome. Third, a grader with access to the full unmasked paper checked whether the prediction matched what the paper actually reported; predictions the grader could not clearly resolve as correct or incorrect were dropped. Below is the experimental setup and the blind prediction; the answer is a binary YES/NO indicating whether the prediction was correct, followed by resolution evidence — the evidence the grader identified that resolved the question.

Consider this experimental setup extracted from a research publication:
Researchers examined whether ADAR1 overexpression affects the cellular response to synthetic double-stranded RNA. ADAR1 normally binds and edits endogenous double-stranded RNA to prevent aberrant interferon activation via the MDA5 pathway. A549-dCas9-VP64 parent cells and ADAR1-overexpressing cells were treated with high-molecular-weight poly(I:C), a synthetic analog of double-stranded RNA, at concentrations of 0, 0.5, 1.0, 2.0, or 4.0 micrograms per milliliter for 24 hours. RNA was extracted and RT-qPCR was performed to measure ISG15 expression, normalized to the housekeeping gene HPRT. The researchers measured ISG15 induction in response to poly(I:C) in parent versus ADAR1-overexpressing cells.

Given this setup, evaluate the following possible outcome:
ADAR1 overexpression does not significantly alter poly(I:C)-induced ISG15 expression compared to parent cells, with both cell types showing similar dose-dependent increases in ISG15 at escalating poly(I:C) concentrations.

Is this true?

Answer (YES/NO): NO